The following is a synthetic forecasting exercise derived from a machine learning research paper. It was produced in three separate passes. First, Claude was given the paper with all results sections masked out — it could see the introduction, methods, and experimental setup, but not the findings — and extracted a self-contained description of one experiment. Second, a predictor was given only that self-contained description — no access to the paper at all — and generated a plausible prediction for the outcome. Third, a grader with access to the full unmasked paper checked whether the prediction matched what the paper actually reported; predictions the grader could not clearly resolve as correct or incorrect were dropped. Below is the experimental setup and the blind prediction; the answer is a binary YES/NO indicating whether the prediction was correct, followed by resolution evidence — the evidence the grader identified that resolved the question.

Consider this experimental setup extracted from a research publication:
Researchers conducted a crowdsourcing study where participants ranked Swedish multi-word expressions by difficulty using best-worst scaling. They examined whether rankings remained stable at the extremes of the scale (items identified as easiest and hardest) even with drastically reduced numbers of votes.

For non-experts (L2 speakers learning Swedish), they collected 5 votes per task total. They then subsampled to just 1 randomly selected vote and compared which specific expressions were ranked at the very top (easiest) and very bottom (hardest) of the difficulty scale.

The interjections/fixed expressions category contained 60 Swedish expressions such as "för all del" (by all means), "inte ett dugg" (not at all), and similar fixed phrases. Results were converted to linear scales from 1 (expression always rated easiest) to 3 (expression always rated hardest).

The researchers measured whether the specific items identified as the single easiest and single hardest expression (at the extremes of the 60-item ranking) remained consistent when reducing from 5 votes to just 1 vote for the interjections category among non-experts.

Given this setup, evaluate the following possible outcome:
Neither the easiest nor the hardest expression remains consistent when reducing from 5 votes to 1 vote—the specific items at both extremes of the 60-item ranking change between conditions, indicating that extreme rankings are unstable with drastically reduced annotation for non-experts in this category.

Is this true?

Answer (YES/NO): NO